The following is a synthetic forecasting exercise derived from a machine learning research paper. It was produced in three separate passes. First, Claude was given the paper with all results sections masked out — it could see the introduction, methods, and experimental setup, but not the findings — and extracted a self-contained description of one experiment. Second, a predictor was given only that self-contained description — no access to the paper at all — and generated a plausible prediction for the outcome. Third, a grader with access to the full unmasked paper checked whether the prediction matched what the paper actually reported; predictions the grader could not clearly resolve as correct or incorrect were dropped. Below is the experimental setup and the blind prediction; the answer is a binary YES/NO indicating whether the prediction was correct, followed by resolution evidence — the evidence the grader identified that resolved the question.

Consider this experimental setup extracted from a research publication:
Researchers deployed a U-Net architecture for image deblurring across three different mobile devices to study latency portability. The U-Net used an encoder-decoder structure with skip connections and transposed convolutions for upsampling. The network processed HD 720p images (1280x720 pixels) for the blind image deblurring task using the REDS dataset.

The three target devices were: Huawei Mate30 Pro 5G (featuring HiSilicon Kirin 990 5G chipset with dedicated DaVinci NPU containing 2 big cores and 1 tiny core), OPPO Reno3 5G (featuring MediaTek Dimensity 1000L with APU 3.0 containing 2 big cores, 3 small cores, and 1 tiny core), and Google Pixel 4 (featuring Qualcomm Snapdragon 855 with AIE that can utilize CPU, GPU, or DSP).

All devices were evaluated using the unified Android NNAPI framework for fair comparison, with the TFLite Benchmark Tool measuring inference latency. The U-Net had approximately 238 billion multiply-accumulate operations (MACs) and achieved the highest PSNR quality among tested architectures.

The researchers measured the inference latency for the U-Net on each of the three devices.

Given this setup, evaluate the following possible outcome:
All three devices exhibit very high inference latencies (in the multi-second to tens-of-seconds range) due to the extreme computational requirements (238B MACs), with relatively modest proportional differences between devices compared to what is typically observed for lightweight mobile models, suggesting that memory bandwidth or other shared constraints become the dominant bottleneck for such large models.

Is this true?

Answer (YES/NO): NO